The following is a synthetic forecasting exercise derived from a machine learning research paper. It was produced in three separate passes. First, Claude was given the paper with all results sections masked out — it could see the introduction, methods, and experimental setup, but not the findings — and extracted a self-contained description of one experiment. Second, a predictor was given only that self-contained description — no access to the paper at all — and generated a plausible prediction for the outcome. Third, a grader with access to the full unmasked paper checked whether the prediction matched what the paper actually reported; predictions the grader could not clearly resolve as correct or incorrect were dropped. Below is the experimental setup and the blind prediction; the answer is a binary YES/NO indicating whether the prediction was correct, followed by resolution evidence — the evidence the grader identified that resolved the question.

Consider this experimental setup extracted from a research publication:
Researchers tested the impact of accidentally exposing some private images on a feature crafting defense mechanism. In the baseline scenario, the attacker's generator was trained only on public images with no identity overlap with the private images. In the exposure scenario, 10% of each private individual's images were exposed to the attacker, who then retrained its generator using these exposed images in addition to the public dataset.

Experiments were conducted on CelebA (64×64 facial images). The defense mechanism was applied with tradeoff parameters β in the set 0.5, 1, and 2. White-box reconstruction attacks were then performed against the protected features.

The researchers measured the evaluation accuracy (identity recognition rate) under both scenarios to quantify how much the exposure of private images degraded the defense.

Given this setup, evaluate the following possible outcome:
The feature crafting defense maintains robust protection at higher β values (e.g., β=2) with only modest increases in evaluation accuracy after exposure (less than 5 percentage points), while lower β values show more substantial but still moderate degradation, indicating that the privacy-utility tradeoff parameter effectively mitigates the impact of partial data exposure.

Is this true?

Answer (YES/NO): NO